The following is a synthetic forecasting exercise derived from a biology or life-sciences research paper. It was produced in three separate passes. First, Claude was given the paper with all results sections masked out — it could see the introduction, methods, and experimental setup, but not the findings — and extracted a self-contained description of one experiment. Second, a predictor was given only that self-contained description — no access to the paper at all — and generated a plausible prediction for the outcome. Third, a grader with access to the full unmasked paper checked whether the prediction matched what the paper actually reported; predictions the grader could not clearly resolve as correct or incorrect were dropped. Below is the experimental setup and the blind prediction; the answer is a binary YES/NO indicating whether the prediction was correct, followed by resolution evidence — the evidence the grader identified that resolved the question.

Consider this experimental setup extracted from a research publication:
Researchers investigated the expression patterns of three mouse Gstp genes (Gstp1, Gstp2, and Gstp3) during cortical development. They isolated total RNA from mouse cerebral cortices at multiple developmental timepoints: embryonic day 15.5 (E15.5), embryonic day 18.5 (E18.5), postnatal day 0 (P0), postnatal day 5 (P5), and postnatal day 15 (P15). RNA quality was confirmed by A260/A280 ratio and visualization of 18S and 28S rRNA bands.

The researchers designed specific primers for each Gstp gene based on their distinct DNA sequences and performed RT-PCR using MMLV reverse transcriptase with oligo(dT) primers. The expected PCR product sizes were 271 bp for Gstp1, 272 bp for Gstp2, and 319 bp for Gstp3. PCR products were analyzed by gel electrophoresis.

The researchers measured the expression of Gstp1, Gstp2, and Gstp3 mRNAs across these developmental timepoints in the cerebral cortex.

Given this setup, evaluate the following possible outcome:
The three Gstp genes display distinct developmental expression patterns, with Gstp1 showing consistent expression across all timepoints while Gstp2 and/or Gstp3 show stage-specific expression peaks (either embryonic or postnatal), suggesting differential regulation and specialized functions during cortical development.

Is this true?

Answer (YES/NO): NO